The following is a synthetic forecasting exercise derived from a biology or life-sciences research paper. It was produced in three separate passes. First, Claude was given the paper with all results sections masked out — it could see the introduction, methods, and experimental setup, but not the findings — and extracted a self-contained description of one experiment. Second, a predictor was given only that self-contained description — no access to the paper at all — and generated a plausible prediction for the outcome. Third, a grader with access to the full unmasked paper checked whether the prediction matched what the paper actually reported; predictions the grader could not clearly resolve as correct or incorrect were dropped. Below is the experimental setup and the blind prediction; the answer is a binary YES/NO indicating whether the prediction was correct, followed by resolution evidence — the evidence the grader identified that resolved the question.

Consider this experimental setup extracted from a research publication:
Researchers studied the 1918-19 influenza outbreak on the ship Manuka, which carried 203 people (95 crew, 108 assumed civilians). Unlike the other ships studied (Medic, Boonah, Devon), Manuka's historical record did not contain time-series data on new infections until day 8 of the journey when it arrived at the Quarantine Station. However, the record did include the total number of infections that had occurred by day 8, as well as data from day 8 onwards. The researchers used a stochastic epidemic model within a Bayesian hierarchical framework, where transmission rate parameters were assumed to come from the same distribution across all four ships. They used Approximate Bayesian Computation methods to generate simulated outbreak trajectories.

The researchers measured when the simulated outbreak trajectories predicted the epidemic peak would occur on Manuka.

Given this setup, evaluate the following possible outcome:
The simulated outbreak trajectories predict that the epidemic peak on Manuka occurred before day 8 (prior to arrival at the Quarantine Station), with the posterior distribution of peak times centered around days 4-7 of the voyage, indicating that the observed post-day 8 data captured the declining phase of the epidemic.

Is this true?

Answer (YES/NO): YES